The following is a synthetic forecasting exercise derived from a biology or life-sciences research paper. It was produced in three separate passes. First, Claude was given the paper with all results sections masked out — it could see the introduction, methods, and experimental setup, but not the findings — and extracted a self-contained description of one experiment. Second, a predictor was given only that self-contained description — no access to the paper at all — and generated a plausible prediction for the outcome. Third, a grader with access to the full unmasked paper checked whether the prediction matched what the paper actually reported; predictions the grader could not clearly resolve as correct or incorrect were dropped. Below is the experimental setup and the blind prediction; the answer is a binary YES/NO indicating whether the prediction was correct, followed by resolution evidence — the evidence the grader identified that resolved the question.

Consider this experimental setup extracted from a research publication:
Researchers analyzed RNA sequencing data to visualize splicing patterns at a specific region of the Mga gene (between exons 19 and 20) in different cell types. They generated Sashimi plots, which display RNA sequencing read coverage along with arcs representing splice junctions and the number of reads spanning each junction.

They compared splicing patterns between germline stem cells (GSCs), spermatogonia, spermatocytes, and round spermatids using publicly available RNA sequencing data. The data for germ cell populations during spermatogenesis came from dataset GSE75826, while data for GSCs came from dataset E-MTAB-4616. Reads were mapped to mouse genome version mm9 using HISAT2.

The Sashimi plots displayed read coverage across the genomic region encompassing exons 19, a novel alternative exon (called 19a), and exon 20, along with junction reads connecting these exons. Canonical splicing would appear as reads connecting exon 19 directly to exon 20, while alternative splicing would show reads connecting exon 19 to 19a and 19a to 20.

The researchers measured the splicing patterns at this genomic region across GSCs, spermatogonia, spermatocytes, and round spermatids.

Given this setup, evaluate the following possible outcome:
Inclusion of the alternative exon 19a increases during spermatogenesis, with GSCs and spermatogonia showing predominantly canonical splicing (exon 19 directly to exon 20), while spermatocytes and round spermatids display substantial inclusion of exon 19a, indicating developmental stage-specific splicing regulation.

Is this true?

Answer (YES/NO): YES